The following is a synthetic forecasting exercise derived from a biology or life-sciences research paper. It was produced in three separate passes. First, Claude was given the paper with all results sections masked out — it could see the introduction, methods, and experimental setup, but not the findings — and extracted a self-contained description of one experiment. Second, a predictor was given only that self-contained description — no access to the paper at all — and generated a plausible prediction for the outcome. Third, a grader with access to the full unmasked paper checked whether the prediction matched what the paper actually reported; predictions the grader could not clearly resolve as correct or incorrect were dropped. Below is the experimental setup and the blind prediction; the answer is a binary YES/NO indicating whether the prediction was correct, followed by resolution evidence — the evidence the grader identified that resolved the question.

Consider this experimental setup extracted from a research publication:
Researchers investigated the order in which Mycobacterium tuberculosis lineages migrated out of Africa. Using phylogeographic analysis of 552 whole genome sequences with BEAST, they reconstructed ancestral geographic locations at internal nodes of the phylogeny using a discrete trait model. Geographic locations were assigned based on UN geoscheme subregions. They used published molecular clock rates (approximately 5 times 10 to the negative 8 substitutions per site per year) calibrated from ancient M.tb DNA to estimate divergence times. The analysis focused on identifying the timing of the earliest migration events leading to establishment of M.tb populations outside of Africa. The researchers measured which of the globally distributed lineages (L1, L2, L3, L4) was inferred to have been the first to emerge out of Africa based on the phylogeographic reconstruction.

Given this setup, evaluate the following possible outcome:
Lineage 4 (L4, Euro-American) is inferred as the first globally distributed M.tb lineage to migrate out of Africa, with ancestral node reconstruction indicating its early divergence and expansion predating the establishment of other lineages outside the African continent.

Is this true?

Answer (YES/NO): NO